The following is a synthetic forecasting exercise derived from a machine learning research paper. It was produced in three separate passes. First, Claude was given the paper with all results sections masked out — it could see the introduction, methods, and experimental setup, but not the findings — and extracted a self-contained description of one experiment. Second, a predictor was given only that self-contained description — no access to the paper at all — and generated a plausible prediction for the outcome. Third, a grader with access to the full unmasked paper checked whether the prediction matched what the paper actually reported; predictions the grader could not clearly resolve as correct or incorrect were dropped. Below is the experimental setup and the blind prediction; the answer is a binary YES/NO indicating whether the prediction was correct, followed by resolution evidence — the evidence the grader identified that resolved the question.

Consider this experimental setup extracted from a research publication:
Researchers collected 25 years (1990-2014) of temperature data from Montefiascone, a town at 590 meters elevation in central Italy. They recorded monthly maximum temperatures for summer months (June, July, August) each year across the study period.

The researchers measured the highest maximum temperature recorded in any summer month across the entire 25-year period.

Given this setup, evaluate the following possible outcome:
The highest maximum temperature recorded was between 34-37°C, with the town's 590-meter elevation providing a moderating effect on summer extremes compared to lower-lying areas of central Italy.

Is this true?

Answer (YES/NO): NO